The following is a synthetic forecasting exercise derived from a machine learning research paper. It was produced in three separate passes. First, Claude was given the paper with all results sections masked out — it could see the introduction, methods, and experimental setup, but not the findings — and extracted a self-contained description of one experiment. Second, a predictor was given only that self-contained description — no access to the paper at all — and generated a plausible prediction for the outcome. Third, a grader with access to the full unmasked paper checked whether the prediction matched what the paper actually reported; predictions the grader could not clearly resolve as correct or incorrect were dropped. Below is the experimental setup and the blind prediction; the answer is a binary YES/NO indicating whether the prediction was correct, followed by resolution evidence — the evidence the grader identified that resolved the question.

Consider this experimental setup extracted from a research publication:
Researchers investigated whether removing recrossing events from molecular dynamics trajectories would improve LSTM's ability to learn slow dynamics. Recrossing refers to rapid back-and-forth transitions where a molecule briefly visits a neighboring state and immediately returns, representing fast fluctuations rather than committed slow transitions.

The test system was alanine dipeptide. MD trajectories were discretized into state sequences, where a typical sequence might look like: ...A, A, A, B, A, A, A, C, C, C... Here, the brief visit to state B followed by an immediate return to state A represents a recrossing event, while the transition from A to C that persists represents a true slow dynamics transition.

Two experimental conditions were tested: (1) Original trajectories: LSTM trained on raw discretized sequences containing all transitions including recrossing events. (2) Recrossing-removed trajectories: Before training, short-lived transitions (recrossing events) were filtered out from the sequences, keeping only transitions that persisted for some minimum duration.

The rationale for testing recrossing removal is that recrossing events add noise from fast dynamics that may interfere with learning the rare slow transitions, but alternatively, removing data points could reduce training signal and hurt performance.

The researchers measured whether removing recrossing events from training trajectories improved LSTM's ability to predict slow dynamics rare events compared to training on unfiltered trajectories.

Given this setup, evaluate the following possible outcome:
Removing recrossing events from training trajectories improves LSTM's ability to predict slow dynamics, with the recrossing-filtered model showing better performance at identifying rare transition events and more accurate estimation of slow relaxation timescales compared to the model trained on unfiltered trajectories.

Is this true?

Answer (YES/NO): YES